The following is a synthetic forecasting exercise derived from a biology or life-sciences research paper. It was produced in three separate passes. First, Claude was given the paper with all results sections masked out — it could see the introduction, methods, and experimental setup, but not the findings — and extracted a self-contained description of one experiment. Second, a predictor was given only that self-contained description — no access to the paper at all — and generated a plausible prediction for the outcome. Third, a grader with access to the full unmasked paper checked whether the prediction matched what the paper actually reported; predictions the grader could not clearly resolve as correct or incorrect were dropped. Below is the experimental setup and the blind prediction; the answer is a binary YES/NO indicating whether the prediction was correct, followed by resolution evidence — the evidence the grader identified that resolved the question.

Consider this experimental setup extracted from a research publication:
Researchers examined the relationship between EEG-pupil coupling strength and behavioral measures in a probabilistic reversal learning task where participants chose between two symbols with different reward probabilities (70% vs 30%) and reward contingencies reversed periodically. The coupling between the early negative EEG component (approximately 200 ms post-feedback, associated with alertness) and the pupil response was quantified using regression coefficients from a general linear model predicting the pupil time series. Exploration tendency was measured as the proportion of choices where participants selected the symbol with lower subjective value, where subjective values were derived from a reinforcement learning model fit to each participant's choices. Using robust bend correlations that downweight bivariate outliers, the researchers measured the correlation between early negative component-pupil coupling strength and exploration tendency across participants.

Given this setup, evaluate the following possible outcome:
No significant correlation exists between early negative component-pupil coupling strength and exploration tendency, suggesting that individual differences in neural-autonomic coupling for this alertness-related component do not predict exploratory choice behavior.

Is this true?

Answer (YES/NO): NO